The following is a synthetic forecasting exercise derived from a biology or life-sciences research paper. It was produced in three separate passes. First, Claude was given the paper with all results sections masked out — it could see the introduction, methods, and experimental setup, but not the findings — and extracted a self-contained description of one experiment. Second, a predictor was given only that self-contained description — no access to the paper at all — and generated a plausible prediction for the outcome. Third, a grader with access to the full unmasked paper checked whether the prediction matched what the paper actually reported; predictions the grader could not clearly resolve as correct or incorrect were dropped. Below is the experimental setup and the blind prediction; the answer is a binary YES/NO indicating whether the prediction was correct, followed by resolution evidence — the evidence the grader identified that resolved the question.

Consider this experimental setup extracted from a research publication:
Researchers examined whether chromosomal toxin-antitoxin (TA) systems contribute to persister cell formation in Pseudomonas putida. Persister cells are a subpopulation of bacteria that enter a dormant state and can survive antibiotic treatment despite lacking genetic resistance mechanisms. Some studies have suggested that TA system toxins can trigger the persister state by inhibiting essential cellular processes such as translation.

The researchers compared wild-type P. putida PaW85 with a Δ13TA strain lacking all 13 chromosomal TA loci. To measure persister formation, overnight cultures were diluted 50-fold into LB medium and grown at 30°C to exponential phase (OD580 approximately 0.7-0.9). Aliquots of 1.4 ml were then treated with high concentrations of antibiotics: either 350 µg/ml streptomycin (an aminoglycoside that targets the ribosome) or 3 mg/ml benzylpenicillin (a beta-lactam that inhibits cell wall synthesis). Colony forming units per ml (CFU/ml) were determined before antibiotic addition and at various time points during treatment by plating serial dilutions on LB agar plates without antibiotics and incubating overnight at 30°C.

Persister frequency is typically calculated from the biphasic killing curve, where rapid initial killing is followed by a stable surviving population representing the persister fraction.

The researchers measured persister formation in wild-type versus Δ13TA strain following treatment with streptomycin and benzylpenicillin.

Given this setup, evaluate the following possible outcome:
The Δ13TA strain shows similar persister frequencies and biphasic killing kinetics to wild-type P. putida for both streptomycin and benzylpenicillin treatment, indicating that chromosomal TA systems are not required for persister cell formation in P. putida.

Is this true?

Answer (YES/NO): YES